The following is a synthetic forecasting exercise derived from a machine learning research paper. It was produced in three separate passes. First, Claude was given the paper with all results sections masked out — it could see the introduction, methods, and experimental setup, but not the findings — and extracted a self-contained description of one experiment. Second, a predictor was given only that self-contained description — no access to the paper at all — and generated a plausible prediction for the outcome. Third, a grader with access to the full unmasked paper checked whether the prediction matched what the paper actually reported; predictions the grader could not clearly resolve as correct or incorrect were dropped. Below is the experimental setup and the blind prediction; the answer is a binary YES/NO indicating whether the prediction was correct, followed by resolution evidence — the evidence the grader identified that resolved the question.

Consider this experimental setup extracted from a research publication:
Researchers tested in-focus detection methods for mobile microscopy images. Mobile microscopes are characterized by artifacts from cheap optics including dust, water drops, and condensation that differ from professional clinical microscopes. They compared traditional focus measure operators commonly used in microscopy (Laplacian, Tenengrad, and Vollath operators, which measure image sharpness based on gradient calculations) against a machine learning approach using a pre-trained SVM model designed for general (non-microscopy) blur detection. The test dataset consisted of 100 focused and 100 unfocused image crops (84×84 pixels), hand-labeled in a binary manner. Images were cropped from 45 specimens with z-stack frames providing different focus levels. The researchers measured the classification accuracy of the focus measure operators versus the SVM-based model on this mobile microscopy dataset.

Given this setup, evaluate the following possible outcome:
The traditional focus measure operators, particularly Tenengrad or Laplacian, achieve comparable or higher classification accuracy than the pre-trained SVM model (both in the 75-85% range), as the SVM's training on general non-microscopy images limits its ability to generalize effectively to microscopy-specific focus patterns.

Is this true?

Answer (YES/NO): NO